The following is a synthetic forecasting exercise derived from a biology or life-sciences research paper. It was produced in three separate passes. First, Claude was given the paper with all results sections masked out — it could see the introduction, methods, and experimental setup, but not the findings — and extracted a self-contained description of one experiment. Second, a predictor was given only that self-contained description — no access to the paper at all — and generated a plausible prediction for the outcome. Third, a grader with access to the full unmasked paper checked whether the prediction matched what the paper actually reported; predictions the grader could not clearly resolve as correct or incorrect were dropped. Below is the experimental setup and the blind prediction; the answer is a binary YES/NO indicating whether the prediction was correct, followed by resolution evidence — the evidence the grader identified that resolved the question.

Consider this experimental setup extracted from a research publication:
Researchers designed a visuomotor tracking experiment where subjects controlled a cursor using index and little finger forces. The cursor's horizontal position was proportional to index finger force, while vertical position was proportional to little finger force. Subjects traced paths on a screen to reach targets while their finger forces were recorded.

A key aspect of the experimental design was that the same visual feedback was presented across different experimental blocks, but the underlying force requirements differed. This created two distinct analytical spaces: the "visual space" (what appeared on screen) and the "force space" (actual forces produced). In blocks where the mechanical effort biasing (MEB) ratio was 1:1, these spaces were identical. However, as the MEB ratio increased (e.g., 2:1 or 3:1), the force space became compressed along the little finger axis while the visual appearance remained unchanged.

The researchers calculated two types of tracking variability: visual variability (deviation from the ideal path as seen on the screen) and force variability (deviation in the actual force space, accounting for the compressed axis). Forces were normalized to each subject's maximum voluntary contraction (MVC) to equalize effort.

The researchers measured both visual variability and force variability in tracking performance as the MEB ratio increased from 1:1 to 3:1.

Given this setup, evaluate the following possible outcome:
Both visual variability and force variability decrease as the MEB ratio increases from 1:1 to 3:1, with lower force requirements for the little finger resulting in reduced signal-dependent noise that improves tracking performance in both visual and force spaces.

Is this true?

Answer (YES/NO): YES